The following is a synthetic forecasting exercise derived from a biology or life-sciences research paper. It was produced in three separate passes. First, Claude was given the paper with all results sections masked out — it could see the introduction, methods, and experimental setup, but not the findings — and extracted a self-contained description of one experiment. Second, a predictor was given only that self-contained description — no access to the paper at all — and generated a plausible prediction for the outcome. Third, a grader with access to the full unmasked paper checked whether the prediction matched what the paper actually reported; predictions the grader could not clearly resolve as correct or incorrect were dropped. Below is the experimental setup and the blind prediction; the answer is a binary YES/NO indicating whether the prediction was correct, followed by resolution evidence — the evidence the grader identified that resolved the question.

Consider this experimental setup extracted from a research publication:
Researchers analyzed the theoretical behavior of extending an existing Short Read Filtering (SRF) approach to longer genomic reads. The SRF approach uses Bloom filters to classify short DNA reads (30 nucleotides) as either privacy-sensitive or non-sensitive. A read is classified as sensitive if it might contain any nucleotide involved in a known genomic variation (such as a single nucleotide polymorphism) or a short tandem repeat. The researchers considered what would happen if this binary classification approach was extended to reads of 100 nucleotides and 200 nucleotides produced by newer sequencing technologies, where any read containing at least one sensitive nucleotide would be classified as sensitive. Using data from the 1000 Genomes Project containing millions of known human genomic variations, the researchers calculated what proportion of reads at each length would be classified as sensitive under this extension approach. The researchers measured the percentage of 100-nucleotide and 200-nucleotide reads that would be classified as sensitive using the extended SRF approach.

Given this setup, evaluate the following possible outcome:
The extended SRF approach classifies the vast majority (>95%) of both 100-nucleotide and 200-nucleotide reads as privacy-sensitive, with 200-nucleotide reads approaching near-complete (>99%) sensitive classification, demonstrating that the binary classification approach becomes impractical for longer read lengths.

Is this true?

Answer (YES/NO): NO